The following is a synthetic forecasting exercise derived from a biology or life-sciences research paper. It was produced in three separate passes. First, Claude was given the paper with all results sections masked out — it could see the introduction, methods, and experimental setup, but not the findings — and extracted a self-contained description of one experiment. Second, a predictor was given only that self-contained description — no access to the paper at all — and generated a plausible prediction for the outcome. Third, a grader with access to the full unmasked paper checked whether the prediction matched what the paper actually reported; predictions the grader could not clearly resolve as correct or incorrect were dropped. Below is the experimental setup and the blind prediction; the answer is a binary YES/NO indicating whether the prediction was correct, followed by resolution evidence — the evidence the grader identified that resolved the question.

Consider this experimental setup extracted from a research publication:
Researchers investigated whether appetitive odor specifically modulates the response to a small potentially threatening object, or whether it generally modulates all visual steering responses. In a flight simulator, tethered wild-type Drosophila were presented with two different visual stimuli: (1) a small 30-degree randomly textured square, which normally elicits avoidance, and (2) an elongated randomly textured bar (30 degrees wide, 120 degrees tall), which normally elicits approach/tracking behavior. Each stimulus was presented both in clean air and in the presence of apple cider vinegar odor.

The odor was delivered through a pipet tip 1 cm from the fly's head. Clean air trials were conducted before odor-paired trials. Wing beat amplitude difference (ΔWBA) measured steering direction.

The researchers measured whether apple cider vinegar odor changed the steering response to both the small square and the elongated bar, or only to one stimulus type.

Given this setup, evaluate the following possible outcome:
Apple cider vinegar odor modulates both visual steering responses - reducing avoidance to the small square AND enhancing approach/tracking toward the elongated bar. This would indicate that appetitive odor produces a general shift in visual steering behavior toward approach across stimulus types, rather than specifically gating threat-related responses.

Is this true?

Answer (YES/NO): YES